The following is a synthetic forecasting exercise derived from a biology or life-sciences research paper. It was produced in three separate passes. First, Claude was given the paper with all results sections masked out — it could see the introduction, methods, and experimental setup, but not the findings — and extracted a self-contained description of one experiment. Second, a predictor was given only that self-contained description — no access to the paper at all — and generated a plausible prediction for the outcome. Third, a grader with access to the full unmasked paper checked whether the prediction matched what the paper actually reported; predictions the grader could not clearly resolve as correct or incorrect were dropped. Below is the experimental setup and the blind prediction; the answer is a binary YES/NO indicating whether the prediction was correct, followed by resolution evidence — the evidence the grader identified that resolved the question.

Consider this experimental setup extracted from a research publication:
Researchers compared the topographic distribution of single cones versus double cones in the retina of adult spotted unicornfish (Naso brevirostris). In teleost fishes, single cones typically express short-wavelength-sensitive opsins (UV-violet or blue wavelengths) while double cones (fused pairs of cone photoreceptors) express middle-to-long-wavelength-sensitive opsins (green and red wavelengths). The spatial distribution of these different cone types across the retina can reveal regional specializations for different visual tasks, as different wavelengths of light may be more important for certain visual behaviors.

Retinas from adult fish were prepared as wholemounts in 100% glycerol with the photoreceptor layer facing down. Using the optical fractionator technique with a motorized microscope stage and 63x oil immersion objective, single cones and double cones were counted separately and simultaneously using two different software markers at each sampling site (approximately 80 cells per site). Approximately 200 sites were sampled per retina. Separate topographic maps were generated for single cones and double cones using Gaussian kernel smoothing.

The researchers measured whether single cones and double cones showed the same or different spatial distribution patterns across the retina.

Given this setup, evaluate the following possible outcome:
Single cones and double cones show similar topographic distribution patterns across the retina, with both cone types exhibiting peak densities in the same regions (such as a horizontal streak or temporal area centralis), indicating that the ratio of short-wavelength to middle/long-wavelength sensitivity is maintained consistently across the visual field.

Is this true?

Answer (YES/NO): YES